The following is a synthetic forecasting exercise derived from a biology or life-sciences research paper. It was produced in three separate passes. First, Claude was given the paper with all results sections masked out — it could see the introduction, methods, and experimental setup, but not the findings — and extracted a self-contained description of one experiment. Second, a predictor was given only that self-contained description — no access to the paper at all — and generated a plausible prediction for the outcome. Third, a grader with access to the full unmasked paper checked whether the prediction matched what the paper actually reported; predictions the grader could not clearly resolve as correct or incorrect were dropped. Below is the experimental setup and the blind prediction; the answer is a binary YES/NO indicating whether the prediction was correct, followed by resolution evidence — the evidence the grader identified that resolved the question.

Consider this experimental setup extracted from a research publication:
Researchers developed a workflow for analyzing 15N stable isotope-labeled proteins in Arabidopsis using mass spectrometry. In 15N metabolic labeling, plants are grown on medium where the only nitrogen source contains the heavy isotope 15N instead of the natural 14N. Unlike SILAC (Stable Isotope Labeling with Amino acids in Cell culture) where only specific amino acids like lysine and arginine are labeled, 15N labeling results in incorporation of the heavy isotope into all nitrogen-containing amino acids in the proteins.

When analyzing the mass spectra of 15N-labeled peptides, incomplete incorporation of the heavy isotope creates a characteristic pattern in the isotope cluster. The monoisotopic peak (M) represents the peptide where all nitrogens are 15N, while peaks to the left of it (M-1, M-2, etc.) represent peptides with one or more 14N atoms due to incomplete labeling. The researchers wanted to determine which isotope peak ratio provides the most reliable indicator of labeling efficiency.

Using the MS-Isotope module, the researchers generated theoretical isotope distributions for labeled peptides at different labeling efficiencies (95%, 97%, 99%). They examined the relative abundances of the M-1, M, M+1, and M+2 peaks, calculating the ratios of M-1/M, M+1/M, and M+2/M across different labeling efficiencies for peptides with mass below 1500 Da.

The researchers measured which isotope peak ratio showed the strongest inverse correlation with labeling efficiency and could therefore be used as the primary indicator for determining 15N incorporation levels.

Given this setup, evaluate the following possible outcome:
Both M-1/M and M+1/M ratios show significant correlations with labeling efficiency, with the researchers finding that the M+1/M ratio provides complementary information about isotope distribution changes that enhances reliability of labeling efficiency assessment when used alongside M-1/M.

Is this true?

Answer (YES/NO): NO